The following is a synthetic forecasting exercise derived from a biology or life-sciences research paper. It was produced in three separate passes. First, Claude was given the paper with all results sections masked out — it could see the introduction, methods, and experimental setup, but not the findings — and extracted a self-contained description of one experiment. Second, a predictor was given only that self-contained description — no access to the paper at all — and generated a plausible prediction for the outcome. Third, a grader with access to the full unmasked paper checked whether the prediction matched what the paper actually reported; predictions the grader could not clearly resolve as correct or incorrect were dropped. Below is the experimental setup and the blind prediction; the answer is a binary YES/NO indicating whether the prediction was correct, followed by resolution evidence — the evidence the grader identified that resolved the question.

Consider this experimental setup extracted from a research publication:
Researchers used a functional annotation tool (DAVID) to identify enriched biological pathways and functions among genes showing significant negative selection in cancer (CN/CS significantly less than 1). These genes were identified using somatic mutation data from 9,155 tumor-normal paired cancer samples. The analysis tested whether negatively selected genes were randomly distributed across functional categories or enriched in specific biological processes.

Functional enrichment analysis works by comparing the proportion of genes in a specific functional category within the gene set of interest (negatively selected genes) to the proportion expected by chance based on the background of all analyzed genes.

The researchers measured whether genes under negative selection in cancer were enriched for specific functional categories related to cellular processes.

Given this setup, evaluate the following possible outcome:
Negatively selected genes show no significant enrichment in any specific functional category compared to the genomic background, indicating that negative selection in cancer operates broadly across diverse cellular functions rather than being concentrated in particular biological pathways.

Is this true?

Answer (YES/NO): NO